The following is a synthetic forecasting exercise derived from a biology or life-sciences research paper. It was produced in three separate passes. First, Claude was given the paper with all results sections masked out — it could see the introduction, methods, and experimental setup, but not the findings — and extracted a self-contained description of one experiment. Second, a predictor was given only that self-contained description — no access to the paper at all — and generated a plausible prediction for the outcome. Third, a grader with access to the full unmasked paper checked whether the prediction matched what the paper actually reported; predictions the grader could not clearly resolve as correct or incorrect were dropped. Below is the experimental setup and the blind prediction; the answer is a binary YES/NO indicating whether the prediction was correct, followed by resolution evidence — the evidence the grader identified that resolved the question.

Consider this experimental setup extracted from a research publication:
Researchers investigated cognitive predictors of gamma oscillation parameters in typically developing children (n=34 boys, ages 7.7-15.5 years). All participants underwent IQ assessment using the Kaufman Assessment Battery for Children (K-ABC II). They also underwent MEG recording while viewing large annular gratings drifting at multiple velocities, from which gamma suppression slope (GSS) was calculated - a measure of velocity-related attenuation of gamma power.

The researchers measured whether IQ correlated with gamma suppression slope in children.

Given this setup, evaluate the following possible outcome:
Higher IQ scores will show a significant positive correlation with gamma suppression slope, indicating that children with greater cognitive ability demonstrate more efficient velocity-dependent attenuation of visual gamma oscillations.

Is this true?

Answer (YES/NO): NO